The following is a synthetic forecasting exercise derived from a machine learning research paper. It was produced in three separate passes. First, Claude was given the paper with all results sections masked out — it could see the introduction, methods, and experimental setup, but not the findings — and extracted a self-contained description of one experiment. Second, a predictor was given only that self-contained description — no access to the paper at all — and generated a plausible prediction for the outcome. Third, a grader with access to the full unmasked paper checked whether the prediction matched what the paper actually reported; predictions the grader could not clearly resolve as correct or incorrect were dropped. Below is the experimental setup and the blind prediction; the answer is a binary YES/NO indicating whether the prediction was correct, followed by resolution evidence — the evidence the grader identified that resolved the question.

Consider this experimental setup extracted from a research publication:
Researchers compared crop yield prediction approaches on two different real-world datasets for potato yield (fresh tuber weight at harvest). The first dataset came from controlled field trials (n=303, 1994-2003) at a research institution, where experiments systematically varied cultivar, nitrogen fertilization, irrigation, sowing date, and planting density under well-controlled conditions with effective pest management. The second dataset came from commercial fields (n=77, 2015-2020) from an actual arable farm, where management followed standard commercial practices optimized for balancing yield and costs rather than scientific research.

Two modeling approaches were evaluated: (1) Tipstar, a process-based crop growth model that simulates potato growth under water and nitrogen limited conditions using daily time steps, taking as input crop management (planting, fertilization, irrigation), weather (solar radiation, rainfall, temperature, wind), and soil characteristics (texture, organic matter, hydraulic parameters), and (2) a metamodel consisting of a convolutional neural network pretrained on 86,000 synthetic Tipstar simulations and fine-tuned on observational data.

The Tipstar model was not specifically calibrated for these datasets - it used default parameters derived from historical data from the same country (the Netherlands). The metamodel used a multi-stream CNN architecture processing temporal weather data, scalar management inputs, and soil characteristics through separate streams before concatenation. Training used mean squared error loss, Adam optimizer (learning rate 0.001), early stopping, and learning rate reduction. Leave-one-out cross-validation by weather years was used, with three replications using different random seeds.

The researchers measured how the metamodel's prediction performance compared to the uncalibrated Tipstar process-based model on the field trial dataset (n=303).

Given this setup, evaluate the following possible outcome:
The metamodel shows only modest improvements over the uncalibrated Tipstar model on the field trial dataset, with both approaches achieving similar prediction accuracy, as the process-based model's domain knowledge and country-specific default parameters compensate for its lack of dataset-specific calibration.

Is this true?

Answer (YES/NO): NO